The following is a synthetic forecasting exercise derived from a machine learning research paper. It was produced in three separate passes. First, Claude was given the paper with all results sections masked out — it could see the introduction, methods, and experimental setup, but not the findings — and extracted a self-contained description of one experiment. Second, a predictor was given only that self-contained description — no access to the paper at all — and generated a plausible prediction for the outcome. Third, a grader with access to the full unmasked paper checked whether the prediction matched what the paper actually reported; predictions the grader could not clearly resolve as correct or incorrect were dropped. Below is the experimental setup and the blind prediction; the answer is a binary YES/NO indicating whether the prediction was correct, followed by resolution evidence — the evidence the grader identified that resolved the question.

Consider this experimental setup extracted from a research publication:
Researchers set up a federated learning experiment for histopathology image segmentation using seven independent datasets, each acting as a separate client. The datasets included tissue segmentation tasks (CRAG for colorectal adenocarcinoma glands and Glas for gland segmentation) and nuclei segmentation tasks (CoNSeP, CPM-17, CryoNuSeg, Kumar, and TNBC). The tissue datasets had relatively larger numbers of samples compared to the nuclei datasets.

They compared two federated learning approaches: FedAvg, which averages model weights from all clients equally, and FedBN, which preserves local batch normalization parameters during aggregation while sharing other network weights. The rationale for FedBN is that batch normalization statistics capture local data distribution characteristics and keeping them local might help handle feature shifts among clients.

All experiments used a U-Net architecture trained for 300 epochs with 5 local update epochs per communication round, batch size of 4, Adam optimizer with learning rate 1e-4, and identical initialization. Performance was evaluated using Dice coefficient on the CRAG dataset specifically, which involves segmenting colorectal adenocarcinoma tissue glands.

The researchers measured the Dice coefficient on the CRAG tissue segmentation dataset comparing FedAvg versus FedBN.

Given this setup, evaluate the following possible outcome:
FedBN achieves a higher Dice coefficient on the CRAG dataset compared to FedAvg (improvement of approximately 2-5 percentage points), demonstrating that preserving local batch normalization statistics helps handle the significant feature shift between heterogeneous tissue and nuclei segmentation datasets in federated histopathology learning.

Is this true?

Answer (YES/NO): NO